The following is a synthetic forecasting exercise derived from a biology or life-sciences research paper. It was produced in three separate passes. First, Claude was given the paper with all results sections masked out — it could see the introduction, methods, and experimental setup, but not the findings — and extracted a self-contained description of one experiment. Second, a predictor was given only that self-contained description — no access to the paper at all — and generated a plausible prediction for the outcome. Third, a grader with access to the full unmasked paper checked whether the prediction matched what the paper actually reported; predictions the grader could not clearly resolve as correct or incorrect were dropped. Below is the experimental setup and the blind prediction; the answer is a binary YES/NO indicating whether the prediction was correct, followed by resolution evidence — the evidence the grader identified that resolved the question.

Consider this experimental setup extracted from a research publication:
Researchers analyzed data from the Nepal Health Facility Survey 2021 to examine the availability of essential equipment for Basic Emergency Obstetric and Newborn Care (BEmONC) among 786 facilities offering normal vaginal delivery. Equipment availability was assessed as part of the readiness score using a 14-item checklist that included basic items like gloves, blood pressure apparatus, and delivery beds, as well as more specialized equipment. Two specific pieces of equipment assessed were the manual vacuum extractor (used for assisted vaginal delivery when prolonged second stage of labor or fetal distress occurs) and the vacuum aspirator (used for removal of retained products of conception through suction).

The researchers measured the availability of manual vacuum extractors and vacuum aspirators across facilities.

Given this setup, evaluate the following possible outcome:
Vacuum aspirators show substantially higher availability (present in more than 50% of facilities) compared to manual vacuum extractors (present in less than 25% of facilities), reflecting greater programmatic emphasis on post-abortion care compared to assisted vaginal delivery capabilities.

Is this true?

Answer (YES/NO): NO